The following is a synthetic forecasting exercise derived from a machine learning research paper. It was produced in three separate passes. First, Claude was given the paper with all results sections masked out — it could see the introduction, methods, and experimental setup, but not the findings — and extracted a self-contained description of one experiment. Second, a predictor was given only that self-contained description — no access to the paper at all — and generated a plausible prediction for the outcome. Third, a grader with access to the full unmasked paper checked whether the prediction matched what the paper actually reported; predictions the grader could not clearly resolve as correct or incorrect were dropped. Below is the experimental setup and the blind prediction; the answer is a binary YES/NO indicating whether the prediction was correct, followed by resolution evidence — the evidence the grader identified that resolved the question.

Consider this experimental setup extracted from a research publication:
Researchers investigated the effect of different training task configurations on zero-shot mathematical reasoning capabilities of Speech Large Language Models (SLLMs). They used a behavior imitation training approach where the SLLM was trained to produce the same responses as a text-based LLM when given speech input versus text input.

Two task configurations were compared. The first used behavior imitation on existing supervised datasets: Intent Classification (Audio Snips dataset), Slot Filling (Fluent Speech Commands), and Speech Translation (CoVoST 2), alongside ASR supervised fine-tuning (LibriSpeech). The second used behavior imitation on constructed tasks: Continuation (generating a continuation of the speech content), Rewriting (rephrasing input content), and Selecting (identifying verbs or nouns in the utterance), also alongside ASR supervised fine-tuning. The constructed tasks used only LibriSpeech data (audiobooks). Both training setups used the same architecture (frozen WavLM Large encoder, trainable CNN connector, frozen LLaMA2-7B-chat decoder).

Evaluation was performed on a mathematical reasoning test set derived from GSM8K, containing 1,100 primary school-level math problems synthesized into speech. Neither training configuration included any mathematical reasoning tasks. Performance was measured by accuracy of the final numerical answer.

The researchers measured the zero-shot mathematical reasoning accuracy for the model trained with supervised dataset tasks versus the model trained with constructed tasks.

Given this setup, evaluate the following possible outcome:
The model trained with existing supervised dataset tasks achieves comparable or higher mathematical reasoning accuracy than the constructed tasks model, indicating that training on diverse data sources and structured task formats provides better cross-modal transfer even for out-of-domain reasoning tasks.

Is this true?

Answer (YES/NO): NO